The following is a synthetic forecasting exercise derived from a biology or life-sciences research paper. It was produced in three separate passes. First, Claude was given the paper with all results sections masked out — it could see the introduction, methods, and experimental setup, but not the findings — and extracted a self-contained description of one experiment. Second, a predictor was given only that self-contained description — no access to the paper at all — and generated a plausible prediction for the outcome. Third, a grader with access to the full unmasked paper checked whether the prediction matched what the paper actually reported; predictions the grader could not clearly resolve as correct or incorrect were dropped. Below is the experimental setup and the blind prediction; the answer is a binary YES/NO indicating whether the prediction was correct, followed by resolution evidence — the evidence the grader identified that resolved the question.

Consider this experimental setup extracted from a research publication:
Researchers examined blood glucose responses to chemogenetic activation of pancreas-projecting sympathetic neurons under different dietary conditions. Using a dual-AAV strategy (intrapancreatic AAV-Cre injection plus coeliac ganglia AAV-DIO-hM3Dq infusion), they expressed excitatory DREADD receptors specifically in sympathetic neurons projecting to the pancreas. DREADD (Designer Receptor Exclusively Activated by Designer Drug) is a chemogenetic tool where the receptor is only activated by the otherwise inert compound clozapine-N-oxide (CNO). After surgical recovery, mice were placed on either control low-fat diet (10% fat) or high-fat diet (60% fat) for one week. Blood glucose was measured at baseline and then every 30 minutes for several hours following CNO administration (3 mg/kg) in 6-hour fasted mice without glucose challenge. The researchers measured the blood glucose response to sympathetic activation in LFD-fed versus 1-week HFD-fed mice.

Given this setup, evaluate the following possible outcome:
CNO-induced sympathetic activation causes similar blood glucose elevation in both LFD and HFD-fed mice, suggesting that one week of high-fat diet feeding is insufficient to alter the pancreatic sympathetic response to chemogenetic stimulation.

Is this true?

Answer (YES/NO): NO